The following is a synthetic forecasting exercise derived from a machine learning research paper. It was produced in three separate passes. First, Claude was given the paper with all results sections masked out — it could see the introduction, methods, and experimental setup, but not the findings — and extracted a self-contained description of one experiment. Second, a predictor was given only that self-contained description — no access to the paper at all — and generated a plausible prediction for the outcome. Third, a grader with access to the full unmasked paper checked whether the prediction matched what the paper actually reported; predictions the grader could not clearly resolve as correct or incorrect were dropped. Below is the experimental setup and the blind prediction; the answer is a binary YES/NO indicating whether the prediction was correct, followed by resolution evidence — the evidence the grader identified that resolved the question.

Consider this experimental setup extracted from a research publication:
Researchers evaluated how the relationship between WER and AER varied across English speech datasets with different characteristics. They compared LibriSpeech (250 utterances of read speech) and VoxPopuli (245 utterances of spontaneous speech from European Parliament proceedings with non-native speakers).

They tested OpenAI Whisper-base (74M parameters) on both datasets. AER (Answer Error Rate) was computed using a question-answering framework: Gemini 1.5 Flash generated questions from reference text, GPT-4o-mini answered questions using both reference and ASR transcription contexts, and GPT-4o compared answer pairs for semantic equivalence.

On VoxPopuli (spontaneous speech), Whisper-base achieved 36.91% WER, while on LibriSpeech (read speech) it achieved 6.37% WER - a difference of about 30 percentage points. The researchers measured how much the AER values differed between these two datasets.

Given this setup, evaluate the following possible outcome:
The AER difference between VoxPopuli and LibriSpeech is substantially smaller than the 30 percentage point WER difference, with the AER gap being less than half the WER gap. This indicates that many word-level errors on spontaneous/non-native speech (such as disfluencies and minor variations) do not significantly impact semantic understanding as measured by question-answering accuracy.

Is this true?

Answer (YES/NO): NO